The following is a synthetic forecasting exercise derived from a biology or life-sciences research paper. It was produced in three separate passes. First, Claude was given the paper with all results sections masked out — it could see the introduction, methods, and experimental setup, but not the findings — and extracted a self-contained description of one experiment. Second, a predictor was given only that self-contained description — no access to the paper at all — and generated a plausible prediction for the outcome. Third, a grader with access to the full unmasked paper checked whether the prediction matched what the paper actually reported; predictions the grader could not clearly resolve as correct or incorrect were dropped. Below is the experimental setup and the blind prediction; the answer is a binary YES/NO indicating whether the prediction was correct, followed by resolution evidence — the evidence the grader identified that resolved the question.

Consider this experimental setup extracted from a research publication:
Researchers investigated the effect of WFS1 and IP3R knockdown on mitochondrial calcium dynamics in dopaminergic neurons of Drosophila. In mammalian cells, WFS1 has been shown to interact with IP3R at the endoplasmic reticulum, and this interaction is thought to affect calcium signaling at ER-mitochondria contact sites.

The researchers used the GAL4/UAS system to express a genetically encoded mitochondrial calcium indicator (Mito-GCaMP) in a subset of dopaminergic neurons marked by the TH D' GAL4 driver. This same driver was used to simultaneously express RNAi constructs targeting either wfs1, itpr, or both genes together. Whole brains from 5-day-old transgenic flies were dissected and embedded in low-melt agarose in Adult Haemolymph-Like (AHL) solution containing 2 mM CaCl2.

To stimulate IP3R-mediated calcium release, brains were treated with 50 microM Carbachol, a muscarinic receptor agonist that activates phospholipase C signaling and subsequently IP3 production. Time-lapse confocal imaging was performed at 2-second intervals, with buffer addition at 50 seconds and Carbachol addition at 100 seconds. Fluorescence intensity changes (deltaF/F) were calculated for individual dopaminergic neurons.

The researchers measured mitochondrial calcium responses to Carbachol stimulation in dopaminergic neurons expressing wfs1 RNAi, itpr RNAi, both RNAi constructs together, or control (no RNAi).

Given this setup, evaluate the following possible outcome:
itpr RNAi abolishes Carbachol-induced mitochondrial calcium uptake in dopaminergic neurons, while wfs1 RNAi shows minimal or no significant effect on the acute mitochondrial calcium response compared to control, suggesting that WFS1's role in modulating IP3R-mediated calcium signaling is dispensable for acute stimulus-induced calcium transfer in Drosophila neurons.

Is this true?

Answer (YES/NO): NO